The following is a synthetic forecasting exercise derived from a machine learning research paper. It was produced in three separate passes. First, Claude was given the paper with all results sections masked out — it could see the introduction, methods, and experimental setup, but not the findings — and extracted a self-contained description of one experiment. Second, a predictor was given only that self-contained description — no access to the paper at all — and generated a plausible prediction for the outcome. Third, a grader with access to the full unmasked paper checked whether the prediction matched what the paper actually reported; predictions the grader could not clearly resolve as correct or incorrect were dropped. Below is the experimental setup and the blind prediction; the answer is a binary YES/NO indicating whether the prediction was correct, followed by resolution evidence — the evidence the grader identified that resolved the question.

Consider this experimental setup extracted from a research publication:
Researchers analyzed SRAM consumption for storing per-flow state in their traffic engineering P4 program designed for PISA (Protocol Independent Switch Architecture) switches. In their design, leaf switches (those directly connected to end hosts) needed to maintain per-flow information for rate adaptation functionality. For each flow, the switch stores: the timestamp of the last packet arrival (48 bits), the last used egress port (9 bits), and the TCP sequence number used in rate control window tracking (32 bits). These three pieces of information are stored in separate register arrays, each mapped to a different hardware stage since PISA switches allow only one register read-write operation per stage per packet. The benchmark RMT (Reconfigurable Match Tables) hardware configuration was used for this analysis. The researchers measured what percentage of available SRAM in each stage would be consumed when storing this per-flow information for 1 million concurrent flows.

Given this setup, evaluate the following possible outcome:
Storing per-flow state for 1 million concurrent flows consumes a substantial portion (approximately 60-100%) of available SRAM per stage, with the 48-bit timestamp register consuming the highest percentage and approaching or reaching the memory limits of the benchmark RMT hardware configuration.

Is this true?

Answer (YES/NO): NO